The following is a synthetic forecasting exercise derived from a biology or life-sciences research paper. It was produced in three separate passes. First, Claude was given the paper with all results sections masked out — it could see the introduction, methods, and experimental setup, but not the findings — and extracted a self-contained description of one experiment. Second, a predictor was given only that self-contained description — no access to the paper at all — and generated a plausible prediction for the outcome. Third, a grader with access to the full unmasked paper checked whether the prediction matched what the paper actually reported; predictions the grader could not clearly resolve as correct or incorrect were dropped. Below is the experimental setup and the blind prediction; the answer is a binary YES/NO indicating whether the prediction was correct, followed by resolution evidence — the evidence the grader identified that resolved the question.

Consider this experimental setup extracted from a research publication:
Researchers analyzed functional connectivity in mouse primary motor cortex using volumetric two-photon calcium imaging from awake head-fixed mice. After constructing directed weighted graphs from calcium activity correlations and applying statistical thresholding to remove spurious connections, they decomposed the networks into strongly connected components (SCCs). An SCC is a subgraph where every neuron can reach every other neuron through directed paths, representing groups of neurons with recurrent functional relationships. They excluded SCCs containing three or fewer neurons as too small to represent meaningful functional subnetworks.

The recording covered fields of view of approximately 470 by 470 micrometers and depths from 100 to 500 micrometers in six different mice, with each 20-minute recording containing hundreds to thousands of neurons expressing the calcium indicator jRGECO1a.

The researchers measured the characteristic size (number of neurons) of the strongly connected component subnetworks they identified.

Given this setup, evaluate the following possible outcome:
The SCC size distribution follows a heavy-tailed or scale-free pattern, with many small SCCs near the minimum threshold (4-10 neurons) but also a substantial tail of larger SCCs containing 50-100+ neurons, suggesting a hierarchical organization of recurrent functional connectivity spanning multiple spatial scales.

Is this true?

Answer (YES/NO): NO